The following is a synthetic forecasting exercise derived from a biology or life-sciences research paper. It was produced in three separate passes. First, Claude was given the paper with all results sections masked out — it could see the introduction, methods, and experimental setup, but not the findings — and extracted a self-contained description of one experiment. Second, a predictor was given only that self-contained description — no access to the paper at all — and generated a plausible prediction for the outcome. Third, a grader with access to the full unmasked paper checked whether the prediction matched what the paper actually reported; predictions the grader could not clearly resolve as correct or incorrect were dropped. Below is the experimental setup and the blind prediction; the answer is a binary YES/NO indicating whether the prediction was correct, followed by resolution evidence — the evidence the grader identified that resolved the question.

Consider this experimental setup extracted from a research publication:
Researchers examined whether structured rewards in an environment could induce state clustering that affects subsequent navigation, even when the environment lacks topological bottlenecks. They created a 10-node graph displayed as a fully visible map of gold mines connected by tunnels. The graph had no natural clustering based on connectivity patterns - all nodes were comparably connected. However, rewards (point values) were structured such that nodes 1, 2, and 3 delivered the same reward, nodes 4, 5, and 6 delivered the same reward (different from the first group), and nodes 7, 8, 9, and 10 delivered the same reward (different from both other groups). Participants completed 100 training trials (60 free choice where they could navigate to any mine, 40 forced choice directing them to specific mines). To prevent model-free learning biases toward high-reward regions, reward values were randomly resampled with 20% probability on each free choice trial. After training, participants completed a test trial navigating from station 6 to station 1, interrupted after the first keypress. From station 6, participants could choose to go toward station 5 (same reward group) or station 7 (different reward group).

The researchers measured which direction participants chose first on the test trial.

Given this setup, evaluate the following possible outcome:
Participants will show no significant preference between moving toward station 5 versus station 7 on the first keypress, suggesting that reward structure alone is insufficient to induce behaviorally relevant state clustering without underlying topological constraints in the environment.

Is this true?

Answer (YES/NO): NO